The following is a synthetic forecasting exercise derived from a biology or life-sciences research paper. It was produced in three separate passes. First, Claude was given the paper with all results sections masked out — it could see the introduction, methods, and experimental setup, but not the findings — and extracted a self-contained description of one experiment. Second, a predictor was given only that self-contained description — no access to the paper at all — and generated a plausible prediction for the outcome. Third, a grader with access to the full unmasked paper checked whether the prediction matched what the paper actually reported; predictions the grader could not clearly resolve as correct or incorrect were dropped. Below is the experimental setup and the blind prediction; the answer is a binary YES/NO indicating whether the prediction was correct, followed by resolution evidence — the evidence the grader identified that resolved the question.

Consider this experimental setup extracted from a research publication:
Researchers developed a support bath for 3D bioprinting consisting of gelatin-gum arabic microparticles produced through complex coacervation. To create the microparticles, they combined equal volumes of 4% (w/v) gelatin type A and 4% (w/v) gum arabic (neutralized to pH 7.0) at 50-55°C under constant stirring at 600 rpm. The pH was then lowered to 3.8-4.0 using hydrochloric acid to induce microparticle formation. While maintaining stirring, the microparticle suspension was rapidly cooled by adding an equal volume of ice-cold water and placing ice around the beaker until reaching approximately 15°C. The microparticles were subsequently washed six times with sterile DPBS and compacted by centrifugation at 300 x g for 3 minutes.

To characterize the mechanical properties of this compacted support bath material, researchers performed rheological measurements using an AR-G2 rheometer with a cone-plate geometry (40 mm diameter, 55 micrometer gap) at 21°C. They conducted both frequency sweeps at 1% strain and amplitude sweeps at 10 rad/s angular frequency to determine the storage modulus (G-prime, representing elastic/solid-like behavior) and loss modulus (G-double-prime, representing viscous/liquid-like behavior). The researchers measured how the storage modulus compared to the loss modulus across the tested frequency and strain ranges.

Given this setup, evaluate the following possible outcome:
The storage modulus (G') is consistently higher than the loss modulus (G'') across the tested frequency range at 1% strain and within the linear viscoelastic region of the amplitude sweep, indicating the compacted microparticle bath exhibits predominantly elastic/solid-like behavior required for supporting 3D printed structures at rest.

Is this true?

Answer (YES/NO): YES